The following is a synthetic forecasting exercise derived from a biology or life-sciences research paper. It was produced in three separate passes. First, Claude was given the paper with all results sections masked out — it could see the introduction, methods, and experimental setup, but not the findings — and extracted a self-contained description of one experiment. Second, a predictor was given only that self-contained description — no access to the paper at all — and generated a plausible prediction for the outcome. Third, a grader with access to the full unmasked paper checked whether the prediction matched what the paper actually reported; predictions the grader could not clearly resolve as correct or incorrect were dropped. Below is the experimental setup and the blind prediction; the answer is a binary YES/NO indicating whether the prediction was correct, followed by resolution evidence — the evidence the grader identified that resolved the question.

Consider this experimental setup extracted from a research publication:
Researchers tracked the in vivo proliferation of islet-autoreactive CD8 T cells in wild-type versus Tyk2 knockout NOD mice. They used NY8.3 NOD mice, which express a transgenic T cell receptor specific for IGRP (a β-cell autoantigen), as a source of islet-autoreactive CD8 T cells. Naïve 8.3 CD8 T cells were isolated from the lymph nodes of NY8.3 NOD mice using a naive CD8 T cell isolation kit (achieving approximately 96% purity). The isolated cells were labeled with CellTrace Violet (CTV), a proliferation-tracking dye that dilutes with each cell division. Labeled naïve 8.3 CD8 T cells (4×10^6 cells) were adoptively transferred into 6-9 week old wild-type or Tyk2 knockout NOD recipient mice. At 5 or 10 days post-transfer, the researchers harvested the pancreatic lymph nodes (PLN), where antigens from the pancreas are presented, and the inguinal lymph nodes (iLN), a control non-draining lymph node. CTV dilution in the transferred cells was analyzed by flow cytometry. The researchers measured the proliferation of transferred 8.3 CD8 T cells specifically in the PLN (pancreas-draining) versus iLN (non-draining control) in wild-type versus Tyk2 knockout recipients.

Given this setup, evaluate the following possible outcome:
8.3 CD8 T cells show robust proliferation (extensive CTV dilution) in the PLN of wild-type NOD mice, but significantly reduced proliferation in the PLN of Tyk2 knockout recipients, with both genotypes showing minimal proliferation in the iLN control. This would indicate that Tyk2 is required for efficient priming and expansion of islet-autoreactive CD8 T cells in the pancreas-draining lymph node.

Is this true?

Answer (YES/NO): YES